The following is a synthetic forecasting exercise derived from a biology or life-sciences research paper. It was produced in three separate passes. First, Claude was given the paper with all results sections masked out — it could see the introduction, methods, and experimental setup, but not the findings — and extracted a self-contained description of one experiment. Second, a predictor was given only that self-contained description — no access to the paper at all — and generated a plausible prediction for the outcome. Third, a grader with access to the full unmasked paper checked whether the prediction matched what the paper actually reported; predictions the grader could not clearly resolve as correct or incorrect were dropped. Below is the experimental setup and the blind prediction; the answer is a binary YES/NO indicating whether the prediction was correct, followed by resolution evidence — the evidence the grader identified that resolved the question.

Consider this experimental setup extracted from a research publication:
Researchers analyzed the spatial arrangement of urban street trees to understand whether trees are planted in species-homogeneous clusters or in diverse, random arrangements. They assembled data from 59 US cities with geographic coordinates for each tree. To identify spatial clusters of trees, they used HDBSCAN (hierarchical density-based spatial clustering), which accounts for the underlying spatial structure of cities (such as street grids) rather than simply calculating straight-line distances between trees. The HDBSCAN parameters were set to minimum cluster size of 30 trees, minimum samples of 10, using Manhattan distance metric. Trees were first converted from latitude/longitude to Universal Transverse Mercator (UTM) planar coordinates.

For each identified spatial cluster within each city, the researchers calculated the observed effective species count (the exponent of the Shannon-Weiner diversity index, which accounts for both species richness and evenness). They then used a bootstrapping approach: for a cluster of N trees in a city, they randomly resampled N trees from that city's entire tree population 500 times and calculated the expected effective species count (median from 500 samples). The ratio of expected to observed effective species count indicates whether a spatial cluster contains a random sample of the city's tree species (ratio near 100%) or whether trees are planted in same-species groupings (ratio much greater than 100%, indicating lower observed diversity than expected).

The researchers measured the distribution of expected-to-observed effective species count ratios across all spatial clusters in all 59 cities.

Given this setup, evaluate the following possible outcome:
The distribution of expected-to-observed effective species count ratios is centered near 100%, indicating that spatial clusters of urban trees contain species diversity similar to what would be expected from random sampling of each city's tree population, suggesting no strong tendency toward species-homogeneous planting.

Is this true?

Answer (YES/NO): NO